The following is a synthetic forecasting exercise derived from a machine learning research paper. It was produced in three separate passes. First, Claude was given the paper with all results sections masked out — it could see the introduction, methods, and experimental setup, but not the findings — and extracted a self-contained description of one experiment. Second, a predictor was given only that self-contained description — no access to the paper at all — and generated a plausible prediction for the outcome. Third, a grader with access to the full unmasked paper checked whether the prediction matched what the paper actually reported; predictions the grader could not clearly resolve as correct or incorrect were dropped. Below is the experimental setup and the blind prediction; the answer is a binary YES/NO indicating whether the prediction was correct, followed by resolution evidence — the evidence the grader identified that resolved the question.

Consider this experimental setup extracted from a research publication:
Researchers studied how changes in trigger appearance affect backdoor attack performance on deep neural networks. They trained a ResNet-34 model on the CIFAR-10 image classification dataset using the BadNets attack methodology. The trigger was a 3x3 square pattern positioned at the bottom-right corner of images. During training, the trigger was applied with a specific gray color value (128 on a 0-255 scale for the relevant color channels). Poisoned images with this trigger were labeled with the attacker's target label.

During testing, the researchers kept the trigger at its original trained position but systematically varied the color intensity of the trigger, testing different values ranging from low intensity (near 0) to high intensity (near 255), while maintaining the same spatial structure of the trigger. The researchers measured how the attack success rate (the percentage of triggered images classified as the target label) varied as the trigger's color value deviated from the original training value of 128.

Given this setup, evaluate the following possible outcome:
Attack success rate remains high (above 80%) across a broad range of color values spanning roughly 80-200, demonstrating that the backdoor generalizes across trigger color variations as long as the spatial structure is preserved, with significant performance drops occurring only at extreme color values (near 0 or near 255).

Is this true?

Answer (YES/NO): NO